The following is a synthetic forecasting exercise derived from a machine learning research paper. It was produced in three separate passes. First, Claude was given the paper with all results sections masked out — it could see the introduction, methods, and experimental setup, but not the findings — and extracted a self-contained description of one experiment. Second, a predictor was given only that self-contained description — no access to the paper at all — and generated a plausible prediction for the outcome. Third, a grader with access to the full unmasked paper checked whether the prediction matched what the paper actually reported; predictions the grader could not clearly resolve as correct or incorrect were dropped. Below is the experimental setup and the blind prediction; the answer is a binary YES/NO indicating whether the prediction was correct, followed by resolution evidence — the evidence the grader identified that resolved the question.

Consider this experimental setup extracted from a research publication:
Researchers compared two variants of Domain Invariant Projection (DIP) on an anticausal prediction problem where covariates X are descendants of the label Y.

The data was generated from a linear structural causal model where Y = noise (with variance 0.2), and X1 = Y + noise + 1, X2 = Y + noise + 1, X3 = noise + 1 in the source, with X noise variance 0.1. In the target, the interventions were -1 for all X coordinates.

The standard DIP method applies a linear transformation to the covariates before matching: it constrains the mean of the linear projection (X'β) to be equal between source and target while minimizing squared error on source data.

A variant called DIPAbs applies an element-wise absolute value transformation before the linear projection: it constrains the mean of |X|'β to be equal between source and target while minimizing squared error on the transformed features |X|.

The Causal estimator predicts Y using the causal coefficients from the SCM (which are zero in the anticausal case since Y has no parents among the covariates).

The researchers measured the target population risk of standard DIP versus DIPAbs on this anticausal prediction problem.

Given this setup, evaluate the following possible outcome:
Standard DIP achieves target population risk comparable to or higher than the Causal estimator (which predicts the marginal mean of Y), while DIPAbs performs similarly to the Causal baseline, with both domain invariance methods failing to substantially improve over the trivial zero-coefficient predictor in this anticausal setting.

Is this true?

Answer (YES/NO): NO